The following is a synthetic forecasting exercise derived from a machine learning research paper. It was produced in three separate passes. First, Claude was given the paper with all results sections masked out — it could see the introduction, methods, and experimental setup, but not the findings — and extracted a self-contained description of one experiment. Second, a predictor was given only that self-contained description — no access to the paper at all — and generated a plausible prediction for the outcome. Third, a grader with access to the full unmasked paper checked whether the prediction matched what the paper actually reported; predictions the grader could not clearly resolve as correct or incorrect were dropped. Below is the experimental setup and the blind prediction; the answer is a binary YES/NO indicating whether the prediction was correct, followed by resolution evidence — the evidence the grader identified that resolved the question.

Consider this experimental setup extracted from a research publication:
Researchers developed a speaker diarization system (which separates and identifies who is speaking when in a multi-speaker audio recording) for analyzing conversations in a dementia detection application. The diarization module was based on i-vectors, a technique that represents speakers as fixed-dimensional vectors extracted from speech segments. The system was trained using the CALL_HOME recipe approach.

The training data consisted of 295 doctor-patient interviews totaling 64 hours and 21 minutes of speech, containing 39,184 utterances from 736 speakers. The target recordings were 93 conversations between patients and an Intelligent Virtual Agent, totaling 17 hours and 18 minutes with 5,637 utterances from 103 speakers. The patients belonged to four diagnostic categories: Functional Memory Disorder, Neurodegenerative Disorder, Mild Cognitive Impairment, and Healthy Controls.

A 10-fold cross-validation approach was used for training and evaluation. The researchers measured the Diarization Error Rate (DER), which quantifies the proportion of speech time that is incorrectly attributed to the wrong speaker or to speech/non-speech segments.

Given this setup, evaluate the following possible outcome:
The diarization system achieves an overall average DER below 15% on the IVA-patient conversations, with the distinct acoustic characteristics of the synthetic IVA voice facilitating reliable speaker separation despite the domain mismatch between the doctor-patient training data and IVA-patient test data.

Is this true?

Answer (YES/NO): NO